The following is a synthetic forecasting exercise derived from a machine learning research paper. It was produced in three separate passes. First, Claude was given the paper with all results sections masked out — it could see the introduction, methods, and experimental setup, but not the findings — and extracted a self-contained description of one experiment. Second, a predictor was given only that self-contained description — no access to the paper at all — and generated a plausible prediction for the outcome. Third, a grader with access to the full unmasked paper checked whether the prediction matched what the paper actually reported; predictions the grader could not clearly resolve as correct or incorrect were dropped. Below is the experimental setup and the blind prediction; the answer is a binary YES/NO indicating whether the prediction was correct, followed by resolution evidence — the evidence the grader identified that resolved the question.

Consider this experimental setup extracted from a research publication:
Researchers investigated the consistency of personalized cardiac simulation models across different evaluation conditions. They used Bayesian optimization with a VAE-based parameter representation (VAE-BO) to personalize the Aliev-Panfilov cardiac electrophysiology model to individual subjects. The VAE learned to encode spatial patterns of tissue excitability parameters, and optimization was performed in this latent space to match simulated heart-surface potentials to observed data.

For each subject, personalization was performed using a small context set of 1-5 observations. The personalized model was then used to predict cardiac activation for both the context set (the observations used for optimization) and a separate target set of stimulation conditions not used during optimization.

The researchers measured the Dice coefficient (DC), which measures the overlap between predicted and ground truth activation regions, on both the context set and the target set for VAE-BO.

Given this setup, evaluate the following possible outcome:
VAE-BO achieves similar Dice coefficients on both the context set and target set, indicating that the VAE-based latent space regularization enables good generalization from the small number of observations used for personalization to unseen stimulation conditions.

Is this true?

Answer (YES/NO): NO